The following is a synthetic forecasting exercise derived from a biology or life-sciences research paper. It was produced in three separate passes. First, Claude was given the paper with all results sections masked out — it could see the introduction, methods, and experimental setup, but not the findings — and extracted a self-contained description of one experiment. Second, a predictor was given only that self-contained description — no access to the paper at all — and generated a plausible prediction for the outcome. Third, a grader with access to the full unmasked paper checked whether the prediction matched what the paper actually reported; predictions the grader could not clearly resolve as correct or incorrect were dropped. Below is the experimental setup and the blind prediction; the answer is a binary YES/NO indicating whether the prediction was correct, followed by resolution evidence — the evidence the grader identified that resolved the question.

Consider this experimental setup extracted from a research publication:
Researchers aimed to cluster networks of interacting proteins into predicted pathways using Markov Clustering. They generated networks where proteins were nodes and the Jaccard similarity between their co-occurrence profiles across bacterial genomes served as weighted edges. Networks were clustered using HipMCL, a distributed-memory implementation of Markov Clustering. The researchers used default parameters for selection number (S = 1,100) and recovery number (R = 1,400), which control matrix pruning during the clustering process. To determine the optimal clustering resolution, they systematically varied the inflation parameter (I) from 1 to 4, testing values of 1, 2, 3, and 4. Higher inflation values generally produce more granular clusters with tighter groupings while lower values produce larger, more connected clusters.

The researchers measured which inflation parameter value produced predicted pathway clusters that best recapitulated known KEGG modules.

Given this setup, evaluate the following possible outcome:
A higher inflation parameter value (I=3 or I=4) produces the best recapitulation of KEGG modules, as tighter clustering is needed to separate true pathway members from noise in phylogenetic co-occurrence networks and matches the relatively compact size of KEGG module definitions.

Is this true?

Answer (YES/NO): YES